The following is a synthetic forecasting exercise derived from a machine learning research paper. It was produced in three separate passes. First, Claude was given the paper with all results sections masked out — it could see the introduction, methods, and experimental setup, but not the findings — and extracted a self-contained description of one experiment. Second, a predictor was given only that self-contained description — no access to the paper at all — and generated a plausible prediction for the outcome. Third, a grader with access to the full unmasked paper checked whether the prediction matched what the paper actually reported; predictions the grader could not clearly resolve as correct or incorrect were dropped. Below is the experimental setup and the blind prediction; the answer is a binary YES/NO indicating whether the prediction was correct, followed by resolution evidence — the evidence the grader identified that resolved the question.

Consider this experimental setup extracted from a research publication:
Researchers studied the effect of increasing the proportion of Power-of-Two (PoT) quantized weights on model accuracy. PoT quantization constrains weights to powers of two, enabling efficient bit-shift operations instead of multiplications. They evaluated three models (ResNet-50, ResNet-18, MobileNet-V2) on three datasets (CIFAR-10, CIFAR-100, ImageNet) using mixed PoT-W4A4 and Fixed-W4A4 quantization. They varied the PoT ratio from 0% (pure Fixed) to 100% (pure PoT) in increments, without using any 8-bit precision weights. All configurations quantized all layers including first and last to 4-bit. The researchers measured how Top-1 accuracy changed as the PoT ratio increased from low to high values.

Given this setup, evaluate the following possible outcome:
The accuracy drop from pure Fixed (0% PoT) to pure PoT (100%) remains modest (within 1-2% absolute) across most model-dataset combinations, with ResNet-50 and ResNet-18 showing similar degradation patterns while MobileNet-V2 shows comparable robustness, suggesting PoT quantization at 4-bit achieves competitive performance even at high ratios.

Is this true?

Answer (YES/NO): NO